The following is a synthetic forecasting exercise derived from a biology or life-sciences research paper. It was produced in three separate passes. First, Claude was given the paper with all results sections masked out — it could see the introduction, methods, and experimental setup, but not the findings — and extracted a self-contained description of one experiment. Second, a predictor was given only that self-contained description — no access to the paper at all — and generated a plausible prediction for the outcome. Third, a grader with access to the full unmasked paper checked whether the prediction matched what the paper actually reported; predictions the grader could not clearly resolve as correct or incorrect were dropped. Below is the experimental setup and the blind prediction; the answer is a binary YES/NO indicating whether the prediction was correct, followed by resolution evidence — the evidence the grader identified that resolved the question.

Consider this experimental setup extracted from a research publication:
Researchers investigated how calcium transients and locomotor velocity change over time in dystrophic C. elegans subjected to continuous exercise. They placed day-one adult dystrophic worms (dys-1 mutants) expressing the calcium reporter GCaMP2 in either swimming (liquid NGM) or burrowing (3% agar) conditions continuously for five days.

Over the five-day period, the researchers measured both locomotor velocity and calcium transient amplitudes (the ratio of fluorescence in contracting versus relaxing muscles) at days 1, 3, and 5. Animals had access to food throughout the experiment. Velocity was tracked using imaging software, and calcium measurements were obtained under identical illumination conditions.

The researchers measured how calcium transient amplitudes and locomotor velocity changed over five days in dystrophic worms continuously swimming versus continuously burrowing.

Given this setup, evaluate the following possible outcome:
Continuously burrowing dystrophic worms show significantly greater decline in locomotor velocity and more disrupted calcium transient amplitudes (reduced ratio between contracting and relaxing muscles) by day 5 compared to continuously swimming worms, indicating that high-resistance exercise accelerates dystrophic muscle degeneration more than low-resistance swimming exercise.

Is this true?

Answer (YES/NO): NO